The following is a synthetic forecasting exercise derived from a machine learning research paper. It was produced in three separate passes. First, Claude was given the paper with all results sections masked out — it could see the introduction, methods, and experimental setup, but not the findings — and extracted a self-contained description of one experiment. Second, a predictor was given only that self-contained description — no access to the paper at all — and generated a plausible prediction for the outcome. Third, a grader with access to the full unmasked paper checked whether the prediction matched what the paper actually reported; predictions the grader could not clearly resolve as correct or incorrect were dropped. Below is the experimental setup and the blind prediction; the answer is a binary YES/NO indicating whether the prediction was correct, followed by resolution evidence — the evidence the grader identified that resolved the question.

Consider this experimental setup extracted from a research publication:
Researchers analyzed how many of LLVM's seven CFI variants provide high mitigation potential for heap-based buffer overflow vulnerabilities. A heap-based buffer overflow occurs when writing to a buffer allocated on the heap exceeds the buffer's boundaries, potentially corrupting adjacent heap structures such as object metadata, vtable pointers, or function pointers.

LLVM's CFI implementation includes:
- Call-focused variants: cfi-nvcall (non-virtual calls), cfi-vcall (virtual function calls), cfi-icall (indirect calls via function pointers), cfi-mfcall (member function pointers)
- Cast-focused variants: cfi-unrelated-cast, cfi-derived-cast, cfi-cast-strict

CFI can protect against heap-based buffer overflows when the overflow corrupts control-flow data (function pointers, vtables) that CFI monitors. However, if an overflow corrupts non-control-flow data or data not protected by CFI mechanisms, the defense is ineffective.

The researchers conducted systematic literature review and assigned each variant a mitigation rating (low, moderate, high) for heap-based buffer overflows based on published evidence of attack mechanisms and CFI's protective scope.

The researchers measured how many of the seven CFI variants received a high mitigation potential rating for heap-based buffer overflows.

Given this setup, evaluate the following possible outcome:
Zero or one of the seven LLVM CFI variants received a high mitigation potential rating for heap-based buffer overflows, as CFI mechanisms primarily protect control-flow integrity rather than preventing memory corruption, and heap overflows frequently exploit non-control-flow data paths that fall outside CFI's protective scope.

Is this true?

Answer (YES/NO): NO